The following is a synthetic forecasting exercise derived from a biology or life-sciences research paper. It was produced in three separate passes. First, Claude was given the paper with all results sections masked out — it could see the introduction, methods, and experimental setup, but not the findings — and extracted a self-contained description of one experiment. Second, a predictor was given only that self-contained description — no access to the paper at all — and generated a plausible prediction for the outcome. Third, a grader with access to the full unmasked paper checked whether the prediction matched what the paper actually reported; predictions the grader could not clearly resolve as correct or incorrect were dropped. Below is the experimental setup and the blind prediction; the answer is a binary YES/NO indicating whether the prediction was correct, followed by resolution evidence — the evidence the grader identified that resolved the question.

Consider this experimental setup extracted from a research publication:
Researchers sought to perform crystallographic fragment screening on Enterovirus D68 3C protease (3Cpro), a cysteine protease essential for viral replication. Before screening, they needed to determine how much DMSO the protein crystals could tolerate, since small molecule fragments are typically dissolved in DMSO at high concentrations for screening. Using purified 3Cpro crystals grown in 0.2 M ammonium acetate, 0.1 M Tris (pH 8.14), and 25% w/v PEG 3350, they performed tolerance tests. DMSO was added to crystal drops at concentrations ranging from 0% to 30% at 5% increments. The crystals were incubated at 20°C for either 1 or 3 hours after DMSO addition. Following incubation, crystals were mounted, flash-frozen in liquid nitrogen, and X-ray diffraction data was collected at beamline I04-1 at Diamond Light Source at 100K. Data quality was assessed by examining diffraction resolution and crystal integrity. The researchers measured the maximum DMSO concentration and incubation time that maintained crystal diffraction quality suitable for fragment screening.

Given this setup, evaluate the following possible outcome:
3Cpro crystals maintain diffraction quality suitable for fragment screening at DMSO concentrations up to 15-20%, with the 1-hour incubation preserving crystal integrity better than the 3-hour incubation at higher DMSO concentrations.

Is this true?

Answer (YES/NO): NO